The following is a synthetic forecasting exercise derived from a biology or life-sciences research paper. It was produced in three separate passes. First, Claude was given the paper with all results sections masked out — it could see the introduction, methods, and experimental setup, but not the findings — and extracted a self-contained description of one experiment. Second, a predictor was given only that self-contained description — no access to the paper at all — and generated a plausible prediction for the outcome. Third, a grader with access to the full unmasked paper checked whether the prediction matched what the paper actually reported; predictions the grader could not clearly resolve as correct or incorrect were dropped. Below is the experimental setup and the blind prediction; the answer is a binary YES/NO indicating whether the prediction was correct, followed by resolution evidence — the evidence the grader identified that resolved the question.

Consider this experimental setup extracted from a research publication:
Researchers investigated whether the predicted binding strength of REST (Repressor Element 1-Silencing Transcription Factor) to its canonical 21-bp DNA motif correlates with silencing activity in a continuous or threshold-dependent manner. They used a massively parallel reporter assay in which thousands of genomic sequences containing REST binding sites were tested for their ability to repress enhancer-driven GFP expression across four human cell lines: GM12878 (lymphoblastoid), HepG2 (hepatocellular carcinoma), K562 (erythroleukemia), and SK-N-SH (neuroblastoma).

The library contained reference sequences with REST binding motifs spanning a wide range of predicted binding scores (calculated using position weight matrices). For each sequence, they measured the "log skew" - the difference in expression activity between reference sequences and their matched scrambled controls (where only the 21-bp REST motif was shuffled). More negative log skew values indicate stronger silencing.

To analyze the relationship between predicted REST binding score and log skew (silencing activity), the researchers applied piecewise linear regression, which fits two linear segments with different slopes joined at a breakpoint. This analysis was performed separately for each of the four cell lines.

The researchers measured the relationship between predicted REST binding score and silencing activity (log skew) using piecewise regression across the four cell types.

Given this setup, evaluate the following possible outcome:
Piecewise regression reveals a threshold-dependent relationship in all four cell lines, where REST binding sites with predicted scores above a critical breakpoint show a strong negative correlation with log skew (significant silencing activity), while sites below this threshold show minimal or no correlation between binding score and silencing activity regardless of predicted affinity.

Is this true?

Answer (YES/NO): YES